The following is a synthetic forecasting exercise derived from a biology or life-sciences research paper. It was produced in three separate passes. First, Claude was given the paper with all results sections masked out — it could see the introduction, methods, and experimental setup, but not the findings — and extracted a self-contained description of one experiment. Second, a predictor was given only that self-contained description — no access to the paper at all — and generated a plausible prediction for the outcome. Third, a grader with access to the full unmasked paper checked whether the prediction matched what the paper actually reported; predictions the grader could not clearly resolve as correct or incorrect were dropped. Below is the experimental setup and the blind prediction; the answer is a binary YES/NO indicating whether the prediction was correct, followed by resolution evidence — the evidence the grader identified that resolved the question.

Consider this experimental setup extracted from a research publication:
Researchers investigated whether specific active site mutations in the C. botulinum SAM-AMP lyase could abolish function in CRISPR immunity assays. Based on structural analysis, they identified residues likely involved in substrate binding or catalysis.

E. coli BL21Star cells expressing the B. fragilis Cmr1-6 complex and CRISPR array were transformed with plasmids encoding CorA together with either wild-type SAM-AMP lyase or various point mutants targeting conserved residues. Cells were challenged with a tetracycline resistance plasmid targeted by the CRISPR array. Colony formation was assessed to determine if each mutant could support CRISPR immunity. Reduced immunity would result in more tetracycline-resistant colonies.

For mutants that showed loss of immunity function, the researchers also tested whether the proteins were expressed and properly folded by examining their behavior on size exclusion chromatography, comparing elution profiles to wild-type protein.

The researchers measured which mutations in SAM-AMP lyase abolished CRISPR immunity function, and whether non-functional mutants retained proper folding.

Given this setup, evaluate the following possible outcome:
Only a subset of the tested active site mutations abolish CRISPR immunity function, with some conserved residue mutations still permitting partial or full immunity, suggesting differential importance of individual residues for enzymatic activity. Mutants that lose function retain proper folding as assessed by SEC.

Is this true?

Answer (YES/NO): NO